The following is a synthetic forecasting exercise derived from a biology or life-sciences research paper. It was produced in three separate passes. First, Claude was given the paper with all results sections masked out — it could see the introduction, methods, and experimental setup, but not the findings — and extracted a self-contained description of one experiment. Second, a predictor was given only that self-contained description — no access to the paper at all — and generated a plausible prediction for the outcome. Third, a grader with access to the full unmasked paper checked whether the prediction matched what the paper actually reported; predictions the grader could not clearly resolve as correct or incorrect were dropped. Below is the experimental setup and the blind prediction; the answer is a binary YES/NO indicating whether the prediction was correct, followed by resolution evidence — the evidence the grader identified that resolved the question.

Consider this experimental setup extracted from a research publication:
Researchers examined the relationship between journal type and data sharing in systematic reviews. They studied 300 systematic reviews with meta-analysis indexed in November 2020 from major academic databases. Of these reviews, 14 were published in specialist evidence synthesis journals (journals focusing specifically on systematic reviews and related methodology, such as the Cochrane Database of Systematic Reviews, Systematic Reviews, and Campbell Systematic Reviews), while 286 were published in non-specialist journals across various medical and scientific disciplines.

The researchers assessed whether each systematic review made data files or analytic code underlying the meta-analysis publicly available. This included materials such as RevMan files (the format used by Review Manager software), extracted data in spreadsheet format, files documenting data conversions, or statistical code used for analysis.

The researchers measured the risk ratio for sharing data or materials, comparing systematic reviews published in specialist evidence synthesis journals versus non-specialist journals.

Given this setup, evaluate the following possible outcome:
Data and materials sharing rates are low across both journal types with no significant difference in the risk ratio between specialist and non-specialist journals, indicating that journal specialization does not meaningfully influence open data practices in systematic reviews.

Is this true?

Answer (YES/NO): NO